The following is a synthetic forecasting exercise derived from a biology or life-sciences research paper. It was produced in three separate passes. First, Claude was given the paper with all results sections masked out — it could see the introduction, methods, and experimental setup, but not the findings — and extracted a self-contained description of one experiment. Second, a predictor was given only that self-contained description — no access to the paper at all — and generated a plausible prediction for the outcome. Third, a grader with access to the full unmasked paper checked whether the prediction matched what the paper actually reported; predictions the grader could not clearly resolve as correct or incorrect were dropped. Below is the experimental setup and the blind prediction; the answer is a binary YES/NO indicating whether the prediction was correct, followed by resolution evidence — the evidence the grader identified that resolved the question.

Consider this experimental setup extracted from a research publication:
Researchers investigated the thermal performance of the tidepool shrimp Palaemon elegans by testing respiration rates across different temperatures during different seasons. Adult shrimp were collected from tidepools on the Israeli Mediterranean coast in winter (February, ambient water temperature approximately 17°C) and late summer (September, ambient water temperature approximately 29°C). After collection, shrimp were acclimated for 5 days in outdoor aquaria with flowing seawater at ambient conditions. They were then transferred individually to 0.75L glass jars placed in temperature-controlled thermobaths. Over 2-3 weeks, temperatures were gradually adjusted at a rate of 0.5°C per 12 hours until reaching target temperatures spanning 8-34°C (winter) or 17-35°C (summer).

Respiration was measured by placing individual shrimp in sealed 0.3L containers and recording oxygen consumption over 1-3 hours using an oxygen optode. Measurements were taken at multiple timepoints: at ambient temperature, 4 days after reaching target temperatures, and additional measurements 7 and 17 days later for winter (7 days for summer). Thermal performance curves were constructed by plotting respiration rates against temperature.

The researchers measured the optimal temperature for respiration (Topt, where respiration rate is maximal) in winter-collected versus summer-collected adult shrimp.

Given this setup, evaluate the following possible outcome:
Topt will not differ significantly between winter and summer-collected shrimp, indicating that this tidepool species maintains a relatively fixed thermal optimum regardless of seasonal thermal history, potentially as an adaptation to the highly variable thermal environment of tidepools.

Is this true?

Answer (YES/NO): NO